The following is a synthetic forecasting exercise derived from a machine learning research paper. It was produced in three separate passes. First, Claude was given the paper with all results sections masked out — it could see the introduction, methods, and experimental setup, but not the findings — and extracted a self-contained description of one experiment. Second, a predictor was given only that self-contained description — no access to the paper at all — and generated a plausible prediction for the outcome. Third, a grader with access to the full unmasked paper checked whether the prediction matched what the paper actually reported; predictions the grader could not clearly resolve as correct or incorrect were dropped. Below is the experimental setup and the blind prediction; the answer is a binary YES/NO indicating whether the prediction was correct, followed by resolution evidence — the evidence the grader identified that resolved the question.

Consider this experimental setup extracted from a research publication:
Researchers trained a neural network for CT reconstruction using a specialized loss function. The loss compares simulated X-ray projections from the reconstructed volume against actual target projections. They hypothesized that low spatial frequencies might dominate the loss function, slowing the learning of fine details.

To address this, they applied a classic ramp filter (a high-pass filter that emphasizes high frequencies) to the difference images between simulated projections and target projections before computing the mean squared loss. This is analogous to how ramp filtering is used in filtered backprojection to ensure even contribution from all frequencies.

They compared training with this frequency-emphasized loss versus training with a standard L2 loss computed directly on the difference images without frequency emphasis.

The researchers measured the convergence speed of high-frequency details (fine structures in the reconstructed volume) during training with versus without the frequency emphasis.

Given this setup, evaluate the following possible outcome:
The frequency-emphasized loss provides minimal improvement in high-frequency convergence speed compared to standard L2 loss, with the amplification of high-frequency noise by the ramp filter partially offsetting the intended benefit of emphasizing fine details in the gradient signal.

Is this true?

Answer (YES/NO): NO